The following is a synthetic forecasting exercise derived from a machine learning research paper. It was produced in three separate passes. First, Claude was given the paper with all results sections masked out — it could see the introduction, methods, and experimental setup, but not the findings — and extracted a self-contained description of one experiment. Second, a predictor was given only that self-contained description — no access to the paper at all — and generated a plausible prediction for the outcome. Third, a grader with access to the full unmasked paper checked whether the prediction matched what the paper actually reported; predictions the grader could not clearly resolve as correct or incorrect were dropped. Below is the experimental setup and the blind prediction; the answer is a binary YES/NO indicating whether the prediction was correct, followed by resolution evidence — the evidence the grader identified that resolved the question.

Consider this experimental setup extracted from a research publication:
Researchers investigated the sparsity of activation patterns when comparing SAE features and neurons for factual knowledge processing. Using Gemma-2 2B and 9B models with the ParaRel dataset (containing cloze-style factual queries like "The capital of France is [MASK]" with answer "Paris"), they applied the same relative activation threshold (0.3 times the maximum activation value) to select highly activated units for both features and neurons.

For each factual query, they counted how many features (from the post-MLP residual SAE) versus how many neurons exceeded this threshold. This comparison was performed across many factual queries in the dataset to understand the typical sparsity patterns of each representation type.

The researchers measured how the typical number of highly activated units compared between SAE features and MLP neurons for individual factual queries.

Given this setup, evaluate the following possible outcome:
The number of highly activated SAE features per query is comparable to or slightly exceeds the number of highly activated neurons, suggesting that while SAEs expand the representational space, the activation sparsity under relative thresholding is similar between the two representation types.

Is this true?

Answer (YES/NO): NO